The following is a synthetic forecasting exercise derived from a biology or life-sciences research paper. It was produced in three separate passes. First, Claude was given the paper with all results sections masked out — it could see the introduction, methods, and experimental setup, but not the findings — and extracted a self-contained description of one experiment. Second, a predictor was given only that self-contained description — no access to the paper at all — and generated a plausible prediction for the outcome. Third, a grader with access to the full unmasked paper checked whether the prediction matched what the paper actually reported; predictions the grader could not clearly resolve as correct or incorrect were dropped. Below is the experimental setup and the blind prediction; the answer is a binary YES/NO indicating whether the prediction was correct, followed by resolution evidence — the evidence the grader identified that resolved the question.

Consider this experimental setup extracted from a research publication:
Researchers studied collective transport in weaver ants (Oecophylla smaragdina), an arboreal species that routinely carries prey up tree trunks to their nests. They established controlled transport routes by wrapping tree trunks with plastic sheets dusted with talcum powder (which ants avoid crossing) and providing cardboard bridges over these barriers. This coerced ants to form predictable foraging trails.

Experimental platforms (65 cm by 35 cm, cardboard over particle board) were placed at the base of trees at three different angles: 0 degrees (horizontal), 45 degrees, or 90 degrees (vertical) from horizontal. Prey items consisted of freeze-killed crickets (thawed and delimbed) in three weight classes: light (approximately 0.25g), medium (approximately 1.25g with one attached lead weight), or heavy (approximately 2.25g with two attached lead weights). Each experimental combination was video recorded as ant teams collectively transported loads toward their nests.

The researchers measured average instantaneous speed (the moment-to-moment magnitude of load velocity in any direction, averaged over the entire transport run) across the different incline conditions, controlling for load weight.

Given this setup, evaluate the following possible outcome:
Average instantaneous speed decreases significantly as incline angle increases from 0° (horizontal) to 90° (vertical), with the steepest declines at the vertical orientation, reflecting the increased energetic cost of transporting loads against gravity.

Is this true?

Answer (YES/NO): NO